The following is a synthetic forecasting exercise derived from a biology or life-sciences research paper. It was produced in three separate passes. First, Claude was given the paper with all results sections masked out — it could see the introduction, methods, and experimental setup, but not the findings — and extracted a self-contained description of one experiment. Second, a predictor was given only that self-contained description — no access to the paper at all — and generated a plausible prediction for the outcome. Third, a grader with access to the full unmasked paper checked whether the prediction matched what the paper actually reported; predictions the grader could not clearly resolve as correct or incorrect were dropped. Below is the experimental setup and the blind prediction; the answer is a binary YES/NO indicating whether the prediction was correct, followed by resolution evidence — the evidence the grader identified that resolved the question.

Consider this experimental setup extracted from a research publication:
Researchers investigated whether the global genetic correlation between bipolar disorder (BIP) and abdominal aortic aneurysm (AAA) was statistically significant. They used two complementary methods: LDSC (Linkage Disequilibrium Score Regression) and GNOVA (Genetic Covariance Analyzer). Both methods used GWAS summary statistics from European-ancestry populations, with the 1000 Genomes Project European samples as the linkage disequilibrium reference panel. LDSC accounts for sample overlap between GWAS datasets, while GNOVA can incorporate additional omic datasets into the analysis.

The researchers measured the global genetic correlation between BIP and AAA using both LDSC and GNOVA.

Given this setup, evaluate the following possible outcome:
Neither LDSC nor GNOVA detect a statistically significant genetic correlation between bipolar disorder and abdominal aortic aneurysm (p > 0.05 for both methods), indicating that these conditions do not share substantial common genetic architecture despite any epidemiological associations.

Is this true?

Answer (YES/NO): YES